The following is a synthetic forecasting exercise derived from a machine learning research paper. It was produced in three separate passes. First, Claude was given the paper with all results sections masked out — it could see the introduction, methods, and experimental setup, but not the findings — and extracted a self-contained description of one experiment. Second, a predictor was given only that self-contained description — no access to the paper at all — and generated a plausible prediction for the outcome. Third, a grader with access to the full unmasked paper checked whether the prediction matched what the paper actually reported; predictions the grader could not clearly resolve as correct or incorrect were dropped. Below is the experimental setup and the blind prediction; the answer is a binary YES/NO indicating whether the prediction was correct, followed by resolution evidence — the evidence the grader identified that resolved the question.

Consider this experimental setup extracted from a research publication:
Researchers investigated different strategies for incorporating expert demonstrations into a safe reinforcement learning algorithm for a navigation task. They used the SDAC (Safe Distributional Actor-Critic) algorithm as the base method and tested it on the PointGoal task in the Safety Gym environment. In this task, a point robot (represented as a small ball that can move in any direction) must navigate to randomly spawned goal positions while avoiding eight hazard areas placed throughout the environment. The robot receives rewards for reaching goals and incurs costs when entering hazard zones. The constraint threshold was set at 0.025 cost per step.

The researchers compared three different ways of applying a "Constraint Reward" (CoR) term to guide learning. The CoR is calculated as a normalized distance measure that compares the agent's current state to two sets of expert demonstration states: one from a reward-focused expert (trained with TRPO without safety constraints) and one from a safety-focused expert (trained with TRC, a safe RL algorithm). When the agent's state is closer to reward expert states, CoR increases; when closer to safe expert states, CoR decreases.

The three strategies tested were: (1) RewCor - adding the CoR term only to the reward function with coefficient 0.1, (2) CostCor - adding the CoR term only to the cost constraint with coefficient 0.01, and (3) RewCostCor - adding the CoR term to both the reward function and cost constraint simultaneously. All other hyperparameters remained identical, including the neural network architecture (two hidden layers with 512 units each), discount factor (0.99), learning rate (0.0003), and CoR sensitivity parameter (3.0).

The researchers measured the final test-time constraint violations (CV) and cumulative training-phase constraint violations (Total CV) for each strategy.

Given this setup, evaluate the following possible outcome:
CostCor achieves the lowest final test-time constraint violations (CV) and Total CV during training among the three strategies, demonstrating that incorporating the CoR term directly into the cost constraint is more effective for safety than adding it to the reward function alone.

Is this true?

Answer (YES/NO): NO